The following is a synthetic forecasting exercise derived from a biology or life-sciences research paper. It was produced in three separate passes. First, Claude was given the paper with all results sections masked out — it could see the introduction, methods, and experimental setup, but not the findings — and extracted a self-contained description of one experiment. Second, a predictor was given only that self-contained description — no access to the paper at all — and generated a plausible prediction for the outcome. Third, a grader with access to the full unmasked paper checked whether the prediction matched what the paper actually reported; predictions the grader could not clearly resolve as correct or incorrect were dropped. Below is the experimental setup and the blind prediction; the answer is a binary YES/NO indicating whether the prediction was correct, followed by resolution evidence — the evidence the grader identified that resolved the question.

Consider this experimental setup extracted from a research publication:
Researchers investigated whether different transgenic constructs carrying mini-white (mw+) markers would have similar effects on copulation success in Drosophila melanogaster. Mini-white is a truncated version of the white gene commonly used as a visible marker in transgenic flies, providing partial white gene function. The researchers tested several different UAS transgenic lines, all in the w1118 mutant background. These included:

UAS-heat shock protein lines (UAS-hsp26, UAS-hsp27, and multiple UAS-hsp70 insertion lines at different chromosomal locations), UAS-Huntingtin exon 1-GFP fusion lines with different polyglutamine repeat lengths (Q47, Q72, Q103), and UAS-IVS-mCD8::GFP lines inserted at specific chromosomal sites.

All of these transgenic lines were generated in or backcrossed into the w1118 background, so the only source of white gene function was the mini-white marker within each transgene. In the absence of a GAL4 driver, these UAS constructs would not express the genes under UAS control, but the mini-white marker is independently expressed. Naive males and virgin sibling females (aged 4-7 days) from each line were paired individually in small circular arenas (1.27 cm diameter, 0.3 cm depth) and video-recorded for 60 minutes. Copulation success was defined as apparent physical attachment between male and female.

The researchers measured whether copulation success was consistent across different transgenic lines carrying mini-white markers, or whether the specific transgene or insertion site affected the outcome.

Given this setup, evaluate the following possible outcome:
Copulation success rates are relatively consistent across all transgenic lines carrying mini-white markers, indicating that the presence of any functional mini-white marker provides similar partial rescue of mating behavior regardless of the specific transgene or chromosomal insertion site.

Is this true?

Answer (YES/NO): NO